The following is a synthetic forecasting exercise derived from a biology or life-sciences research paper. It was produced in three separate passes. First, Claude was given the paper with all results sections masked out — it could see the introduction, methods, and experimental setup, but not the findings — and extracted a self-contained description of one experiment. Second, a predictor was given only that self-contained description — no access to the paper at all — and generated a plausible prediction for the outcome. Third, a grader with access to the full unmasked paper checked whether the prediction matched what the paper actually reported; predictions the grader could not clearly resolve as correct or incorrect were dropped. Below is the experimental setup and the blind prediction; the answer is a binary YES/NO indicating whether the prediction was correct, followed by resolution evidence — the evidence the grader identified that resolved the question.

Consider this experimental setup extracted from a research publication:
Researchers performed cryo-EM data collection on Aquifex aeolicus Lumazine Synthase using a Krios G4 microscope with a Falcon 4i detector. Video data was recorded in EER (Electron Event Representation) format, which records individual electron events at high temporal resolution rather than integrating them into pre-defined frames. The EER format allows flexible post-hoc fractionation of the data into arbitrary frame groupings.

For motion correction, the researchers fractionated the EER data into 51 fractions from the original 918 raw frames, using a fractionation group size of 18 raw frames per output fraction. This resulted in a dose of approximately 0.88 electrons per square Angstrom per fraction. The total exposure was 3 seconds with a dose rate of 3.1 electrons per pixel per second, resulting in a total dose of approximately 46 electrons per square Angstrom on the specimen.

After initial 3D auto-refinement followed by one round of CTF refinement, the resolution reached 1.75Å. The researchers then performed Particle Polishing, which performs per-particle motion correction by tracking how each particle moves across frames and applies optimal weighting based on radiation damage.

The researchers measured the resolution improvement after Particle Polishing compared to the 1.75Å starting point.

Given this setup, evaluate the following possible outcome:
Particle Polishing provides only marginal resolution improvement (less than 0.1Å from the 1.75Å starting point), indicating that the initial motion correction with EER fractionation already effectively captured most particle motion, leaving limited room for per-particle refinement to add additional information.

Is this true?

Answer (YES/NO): YES